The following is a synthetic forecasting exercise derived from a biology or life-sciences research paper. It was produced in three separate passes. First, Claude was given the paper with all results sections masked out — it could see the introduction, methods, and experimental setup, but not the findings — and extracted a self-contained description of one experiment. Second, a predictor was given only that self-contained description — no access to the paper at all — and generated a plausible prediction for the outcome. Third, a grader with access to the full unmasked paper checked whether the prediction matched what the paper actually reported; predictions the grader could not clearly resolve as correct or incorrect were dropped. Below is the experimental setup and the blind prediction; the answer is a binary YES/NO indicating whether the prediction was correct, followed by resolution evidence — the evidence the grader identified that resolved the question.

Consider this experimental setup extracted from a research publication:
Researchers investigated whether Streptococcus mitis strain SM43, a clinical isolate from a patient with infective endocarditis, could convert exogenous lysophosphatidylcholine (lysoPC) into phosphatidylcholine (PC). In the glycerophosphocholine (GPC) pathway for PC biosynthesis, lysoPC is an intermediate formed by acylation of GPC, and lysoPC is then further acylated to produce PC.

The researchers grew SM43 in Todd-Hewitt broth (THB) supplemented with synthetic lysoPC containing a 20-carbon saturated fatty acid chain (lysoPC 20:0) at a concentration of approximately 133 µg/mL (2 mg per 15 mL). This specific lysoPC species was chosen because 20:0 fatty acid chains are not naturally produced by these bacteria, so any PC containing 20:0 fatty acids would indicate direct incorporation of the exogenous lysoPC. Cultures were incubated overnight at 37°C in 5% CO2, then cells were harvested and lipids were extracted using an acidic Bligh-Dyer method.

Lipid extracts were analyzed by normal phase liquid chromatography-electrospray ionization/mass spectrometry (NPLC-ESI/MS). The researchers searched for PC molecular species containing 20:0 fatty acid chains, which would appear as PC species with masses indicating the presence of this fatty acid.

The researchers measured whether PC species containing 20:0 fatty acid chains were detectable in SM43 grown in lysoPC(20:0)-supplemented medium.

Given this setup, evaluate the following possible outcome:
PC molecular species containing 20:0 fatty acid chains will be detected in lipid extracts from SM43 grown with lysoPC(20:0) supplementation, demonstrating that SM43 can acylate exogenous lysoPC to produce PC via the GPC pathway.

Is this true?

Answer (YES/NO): YES